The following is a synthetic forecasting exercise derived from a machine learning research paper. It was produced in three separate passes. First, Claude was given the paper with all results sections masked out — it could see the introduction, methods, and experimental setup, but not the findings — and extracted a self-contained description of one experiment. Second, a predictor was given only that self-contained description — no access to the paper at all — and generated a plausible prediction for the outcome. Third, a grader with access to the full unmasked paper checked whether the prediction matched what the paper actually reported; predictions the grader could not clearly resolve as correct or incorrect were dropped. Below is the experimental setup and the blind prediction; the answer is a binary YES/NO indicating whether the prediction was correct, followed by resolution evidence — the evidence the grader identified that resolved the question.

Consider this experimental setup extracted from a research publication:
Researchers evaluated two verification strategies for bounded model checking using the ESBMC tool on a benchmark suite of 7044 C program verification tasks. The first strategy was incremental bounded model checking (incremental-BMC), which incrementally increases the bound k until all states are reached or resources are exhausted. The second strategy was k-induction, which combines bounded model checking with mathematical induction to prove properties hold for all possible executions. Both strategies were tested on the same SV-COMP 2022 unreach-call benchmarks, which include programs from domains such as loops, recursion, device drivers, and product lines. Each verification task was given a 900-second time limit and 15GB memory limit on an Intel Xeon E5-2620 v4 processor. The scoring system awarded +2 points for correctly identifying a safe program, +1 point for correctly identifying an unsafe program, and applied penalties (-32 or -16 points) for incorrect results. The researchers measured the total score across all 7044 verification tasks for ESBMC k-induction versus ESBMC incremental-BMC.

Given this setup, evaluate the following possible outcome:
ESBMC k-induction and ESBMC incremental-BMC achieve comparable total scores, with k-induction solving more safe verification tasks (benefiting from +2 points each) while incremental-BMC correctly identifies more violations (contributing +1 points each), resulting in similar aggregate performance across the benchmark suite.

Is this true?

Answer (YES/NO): NO